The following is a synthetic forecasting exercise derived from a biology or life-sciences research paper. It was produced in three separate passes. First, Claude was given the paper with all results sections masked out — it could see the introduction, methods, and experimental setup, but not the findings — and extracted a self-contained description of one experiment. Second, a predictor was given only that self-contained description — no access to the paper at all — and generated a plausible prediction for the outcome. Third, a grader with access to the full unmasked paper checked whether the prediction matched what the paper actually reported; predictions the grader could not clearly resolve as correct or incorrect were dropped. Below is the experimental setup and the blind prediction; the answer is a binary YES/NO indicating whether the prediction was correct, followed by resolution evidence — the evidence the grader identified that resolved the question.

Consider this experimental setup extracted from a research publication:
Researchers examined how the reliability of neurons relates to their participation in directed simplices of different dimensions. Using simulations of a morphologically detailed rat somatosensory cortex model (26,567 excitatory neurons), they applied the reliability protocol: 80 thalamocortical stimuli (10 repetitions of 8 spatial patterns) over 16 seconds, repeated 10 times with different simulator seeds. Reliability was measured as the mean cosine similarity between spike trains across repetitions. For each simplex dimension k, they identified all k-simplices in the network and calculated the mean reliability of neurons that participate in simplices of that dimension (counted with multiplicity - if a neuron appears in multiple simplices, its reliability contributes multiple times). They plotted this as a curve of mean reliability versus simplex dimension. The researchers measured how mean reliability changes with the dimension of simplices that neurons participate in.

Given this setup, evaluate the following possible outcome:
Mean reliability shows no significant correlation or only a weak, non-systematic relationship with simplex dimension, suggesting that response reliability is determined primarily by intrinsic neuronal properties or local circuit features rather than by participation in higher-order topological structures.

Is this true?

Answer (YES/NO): NO